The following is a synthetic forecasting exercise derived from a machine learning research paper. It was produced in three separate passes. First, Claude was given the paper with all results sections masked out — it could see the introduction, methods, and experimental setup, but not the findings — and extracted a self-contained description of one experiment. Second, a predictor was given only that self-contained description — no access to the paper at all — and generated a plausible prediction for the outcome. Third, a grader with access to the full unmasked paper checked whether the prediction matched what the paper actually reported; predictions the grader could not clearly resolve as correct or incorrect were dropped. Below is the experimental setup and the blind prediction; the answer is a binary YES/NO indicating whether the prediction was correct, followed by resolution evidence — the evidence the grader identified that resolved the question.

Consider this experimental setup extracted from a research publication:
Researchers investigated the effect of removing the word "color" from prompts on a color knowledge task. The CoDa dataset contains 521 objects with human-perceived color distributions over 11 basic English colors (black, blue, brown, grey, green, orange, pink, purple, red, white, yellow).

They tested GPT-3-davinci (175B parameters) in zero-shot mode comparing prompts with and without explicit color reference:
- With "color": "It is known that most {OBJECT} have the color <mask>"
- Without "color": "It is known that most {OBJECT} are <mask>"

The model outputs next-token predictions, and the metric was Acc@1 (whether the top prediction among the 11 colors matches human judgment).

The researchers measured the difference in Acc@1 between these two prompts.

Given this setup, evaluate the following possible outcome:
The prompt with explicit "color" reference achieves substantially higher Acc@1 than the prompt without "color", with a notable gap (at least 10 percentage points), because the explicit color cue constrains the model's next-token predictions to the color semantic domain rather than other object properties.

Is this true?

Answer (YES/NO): NO